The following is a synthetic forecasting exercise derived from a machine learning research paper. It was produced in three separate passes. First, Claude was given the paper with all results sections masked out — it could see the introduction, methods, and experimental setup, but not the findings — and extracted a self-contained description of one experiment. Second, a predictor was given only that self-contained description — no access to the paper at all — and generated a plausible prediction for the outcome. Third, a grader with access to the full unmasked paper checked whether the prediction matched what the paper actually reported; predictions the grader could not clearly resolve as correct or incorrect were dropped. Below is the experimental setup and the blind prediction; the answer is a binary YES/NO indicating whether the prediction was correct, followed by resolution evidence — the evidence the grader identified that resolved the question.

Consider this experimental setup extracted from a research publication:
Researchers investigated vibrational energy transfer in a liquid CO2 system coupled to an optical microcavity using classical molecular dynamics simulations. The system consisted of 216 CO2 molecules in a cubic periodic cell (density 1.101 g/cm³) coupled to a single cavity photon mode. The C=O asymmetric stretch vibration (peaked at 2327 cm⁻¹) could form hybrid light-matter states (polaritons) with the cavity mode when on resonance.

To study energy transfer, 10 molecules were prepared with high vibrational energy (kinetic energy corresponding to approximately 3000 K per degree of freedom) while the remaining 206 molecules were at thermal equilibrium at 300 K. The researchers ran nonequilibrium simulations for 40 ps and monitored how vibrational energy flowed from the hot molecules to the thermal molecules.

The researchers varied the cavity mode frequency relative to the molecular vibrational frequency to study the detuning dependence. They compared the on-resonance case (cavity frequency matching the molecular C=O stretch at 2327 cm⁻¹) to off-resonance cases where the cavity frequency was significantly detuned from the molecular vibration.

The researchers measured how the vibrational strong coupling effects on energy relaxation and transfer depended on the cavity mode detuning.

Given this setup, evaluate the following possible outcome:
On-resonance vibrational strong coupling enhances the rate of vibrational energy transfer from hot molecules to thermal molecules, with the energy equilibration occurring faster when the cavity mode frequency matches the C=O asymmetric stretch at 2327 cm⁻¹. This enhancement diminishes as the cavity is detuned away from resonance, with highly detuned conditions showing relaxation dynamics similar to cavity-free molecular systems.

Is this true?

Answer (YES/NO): YES